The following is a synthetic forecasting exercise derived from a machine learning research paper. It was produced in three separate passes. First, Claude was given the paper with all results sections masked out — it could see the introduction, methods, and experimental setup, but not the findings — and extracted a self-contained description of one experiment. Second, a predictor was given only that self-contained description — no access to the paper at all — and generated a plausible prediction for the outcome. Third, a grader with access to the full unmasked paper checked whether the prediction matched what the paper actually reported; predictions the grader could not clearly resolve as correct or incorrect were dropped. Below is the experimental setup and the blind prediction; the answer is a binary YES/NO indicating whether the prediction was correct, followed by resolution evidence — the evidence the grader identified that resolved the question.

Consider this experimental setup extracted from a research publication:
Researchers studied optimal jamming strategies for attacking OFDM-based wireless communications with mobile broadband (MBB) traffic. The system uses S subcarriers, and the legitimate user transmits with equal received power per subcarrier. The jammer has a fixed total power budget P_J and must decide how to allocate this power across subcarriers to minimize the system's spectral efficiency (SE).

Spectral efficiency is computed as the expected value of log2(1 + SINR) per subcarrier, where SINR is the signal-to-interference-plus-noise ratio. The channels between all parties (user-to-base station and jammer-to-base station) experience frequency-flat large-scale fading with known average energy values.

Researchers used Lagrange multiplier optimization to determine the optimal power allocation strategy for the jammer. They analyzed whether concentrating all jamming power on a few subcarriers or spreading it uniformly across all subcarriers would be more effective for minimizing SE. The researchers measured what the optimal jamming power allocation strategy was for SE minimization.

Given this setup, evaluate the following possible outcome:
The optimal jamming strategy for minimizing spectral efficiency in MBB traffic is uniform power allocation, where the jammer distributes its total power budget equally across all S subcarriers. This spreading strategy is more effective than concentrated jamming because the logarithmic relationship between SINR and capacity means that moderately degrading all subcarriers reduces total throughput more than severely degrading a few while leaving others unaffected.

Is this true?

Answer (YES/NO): YES